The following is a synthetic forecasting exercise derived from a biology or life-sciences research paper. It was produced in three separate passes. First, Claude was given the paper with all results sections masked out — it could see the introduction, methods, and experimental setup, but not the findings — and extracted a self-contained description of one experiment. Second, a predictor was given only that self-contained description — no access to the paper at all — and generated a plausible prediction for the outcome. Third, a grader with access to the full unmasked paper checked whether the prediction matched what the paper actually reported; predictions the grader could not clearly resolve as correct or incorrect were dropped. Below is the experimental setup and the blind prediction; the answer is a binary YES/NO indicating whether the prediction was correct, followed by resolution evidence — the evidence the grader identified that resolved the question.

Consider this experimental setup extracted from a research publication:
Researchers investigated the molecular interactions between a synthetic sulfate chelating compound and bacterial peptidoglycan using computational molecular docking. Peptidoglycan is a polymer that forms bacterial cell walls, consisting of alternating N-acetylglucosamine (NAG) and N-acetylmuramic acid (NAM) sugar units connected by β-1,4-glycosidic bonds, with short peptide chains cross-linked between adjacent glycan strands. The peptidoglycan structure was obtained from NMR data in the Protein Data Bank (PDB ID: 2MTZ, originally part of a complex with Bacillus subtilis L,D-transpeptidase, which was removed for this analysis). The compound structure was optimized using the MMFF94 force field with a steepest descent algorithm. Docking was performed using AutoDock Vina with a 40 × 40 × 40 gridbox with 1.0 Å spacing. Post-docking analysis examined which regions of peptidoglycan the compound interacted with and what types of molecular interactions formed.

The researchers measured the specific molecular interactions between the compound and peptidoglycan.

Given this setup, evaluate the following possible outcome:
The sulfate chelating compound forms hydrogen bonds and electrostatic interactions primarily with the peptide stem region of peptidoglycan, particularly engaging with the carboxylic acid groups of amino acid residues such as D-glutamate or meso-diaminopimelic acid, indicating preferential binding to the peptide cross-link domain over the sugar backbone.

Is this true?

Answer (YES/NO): NO